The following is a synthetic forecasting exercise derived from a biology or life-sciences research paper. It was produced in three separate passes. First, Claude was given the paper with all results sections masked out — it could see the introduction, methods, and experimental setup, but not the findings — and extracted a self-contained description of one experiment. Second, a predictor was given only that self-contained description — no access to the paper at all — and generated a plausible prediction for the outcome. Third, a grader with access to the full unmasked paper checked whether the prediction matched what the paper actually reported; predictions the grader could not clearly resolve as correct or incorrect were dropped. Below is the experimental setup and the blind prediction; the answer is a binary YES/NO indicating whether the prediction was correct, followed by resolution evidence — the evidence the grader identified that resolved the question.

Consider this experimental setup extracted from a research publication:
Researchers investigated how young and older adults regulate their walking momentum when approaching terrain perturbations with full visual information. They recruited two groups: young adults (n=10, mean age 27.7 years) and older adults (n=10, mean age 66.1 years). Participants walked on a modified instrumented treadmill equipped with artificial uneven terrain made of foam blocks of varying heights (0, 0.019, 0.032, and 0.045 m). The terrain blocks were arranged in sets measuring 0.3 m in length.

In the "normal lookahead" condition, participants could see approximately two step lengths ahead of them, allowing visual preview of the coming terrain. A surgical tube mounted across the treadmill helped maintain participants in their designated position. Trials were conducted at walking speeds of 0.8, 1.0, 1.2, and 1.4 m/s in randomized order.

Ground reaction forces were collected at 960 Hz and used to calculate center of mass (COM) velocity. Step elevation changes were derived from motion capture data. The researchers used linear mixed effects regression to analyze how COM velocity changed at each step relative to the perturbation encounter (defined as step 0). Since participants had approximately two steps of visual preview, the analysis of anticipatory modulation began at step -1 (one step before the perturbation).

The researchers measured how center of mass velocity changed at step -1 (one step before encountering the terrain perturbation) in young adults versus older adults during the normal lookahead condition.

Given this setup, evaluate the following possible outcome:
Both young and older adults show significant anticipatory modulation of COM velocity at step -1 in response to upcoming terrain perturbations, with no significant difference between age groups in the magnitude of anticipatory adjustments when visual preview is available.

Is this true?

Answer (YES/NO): NO